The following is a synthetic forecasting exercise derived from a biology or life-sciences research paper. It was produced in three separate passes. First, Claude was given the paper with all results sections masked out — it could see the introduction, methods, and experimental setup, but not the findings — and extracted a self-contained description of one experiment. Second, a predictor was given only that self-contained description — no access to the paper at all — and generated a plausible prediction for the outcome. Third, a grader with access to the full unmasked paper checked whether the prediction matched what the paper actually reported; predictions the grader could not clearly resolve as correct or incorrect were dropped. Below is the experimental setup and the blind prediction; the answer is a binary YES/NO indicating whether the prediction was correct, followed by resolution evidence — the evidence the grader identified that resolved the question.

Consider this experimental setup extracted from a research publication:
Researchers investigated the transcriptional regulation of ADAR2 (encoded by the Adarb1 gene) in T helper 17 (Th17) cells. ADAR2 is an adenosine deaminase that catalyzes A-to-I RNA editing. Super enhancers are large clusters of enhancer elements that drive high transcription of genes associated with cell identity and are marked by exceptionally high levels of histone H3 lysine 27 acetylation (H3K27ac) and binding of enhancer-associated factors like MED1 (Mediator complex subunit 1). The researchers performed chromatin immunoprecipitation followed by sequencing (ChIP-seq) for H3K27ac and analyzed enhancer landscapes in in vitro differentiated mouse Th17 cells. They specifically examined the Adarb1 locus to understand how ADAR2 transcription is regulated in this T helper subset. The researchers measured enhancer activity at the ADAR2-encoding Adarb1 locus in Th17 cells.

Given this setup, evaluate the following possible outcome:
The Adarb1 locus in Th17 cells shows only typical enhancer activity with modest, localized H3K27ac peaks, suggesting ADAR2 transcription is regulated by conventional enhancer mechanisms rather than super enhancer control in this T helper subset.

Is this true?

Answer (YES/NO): NO